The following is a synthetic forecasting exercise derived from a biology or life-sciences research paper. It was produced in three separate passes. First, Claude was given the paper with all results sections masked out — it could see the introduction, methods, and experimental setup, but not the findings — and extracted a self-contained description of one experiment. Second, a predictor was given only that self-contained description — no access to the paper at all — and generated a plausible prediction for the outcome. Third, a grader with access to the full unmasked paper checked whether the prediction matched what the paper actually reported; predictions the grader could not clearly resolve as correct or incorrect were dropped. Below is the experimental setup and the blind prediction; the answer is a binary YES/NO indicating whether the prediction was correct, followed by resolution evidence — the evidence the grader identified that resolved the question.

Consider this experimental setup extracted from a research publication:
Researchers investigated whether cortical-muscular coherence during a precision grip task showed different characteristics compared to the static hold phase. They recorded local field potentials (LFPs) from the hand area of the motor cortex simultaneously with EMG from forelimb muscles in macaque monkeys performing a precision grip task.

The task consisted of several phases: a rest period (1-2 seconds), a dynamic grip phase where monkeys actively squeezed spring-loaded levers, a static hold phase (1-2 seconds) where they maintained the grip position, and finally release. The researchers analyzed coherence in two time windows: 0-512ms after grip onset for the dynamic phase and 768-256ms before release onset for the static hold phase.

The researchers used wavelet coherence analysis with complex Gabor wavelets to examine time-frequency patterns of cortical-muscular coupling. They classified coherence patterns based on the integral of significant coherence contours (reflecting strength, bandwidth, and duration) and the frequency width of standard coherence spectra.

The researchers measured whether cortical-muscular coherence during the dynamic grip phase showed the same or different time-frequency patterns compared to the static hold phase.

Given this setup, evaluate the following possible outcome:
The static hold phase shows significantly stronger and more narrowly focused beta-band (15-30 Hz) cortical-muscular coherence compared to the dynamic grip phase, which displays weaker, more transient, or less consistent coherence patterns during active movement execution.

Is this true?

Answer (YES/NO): YES